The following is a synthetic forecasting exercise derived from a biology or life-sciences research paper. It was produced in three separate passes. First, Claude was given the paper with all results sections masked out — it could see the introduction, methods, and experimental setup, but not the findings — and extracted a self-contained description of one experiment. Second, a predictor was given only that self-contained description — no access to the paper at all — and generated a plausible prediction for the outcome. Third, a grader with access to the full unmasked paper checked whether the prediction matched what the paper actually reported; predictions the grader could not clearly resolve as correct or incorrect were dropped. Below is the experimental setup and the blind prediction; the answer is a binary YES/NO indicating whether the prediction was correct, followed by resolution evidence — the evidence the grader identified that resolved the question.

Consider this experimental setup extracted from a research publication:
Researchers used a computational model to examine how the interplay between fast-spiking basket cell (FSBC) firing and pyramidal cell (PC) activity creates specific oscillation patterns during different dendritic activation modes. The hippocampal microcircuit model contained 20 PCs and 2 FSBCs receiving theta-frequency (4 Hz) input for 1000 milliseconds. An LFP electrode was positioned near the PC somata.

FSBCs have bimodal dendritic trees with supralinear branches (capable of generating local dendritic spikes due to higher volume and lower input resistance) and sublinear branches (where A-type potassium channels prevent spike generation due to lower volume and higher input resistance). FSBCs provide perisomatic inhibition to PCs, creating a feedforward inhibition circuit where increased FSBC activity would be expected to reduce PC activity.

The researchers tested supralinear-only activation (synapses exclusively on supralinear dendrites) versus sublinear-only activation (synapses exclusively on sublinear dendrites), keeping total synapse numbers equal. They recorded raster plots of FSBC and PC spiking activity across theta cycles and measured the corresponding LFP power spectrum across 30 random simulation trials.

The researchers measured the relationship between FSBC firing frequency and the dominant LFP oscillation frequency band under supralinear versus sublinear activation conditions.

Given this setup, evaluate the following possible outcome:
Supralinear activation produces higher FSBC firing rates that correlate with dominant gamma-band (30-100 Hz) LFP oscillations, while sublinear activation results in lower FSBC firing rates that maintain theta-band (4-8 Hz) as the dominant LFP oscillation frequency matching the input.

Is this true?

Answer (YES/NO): YES